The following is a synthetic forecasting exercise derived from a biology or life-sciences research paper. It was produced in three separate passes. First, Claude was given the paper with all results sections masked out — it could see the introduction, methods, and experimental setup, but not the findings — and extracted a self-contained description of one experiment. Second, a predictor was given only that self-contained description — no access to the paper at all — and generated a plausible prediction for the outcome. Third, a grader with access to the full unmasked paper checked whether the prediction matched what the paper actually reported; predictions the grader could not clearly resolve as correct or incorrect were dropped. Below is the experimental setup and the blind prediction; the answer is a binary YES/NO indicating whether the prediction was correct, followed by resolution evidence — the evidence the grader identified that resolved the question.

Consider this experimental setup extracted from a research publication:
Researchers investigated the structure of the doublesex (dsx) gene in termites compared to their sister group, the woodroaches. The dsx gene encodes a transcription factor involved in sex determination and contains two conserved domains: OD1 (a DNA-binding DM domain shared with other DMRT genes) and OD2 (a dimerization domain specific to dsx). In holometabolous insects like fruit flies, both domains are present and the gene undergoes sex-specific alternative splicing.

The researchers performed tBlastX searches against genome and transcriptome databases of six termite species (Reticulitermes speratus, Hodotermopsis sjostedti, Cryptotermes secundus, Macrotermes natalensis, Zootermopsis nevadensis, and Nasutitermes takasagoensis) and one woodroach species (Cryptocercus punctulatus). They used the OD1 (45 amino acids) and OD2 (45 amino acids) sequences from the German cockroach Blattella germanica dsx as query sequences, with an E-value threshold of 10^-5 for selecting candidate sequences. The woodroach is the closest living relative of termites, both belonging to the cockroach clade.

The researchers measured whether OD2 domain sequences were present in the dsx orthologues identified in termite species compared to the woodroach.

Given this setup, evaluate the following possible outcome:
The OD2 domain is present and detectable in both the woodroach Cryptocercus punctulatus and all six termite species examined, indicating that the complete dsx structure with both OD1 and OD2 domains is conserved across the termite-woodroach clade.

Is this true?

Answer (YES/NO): NO